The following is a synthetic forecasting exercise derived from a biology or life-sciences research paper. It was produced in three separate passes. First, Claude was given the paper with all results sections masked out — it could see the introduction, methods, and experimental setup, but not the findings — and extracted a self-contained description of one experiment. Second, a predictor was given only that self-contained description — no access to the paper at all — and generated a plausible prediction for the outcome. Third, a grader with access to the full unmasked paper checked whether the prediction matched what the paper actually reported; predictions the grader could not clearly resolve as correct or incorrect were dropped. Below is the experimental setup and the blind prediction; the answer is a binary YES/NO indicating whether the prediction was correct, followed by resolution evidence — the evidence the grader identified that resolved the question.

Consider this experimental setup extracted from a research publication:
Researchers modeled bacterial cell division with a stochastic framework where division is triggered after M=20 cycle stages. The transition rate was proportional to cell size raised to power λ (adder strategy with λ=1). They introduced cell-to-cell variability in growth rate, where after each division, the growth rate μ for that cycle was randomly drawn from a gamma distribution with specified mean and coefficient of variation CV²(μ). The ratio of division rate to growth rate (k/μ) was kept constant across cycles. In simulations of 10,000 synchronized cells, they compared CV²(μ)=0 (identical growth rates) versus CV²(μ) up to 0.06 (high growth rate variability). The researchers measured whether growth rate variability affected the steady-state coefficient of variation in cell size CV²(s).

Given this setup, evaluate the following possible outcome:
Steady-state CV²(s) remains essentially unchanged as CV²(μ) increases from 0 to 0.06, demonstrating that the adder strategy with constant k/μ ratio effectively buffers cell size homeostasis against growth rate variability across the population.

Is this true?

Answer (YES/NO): YES